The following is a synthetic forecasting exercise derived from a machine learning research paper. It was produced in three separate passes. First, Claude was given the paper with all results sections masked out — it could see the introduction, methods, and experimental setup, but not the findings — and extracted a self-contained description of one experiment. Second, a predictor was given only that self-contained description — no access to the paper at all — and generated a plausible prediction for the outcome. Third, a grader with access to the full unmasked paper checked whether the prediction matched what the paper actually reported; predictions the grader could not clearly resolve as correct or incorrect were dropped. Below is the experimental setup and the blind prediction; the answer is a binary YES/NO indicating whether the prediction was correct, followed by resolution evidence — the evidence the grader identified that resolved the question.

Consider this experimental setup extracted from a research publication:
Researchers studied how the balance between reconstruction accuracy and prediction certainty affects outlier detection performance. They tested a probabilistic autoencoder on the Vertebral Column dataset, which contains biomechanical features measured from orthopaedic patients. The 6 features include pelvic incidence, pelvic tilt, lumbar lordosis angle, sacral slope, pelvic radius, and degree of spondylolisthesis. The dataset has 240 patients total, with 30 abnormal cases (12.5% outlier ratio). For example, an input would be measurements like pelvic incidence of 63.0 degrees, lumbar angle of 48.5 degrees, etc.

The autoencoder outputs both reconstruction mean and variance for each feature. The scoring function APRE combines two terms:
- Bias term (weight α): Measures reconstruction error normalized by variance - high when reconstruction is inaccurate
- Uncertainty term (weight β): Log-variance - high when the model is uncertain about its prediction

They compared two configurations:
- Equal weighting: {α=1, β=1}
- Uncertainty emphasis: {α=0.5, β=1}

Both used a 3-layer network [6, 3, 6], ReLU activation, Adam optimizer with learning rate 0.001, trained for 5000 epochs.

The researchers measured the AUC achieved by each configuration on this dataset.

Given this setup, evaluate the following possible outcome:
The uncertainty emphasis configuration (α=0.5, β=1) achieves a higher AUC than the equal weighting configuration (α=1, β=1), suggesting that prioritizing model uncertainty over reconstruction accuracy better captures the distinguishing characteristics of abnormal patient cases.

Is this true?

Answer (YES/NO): YES